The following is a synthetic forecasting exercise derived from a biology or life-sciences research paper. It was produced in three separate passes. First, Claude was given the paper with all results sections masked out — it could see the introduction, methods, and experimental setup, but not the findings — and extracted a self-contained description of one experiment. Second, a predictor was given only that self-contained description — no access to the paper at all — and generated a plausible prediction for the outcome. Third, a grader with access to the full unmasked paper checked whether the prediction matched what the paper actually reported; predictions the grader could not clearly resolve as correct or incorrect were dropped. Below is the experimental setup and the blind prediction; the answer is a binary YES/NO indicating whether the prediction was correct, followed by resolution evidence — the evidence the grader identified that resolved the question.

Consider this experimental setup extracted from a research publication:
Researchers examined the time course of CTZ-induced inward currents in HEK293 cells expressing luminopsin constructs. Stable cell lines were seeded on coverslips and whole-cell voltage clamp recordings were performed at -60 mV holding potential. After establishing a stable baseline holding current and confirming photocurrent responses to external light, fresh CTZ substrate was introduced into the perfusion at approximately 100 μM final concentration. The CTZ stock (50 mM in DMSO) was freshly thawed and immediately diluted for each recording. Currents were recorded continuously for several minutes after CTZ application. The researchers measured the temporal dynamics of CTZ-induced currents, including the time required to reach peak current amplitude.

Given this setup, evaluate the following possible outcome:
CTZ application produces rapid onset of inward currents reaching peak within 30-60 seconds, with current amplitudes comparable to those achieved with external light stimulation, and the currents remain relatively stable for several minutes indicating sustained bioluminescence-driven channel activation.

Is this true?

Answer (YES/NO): NO